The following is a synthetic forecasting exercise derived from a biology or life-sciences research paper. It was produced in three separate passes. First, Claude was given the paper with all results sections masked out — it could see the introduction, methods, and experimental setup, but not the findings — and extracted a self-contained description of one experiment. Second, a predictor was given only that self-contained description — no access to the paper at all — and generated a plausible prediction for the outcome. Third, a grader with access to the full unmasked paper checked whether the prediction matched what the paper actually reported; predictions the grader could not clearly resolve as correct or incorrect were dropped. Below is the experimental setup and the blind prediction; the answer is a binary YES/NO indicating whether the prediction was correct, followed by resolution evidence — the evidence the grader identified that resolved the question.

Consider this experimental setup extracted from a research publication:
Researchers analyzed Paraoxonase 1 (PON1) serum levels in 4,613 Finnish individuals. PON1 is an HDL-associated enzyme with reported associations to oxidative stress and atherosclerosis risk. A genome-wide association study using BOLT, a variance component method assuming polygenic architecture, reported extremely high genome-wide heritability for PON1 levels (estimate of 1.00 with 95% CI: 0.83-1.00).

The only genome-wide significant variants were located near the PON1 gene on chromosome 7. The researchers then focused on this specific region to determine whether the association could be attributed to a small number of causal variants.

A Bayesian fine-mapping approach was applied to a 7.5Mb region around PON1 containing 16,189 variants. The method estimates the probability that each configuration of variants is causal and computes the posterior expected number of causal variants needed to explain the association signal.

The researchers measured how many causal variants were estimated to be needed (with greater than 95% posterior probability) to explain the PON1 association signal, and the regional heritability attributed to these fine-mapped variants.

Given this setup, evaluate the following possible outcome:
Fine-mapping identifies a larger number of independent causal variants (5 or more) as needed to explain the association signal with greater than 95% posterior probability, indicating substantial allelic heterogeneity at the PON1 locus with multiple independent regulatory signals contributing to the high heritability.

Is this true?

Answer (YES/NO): YES